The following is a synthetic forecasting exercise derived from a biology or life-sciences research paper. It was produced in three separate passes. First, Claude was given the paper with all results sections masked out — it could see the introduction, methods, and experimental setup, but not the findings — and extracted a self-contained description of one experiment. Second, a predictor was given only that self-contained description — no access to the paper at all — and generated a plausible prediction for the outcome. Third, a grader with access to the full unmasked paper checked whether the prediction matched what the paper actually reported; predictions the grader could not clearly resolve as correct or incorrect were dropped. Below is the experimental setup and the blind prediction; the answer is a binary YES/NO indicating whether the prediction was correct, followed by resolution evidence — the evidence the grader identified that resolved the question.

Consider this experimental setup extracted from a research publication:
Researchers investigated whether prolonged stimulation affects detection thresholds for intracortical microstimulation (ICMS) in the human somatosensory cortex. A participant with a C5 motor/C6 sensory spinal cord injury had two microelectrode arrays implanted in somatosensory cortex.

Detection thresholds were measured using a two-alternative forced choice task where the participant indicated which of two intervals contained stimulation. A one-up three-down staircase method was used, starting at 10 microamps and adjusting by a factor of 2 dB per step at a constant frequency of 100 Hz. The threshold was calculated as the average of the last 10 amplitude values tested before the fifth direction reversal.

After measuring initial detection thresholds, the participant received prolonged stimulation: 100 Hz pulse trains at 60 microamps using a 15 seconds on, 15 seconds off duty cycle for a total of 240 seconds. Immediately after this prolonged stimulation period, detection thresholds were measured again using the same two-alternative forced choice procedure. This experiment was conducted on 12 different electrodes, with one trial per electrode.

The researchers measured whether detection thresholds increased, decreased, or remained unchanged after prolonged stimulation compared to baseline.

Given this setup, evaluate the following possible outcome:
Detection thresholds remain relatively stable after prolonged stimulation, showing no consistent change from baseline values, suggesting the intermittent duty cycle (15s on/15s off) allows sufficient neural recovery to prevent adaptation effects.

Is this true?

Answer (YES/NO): YES